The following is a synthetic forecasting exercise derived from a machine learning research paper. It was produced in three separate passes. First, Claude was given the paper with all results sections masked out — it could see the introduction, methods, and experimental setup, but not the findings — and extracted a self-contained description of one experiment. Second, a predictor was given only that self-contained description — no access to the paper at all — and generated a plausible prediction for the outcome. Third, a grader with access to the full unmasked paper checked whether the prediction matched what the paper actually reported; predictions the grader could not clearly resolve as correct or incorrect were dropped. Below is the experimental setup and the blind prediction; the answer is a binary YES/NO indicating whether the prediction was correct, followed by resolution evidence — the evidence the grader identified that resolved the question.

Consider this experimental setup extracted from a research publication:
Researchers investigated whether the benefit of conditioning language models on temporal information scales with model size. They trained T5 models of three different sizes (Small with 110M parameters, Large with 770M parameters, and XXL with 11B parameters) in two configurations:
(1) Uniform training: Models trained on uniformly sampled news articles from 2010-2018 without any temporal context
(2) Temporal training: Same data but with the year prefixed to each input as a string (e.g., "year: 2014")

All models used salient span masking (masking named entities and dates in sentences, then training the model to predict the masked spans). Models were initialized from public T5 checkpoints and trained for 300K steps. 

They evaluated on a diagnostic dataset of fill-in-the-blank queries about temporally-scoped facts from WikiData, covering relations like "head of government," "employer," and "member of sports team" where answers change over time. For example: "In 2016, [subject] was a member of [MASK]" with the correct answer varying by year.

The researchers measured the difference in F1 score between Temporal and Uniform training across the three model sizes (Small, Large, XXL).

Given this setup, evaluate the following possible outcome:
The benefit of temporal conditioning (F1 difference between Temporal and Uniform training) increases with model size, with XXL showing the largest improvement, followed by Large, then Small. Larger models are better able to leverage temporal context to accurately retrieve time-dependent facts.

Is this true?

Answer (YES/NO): YES